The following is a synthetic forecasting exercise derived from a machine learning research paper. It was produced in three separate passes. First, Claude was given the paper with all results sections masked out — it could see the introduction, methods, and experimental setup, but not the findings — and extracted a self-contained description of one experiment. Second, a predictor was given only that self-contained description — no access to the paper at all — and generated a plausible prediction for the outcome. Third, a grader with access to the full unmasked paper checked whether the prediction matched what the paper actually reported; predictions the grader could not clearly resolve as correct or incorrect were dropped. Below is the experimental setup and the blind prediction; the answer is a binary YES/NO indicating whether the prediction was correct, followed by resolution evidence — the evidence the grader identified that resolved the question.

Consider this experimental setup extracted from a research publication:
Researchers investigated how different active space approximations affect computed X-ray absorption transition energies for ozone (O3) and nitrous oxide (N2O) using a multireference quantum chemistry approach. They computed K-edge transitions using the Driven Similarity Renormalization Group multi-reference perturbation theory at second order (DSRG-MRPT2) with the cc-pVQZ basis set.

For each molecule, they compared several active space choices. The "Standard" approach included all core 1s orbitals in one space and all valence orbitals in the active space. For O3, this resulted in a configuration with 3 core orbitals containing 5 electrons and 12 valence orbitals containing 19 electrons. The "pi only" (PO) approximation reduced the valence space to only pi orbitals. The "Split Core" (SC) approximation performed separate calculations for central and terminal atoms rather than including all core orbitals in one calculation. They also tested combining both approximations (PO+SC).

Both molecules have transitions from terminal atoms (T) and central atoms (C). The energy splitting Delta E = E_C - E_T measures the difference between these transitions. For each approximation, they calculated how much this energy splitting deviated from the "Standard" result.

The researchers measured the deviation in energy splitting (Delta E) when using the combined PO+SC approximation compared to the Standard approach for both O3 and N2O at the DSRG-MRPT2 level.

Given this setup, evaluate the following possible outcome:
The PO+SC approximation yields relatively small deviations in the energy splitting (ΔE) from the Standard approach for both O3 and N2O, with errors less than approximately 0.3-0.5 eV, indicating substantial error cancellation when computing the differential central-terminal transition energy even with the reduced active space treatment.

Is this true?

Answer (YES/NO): NO